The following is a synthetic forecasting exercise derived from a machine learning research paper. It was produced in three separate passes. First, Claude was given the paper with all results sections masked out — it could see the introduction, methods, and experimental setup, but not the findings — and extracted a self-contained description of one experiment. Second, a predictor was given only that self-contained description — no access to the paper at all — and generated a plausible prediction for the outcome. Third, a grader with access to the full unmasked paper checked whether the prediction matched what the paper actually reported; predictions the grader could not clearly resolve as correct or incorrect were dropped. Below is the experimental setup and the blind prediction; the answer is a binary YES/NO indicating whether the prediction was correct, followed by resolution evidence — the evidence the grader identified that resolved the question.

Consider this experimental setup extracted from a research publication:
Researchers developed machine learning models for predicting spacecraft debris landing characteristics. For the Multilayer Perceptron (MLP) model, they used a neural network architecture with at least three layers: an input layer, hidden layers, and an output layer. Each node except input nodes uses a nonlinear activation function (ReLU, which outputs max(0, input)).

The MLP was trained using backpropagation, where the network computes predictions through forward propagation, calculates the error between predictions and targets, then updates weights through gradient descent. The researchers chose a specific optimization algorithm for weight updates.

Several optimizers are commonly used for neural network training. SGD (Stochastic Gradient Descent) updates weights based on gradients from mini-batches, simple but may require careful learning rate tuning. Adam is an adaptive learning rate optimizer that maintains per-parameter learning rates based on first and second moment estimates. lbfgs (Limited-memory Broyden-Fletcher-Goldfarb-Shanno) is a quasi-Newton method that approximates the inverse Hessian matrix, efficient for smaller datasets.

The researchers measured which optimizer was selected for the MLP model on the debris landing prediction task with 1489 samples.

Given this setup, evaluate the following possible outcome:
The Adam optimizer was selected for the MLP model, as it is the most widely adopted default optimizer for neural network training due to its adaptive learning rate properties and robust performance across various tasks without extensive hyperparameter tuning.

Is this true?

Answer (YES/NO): NO